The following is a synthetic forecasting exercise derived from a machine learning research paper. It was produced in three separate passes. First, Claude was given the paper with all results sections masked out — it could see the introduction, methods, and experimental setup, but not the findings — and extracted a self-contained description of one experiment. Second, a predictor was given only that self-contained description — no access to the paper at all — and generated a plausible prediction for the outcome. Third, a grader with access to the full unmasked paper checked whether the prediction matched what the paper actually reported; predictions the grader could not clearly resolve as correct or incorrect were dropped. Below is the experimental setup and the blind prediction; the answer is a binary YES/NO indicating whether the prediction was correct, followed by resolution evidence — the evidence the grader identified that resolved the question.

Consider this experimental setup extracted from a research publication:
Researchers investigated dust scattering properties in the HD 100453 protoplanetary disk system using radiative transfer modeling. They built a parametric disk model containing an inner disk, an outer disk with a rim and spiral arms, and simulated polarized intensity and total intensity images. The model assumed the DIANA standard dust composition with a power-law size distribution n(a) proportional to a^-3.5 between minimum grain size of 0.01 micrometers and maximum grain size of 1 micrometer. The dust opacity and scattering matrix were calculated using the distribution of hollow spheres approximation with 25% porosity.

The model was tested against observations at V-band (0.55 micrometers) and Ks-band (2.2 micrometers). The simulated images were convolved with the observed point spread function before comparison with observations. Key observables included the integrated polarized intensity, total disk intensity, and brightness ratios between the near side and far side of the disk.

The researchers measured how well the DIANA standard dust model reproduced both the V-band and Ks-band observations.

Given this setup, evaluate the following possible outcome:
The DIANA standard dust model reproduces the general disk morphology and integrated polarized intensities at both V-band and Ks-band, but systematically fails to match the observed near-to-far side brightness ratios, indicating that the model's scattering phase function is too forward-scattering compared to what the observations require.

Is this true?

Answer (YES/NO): NO